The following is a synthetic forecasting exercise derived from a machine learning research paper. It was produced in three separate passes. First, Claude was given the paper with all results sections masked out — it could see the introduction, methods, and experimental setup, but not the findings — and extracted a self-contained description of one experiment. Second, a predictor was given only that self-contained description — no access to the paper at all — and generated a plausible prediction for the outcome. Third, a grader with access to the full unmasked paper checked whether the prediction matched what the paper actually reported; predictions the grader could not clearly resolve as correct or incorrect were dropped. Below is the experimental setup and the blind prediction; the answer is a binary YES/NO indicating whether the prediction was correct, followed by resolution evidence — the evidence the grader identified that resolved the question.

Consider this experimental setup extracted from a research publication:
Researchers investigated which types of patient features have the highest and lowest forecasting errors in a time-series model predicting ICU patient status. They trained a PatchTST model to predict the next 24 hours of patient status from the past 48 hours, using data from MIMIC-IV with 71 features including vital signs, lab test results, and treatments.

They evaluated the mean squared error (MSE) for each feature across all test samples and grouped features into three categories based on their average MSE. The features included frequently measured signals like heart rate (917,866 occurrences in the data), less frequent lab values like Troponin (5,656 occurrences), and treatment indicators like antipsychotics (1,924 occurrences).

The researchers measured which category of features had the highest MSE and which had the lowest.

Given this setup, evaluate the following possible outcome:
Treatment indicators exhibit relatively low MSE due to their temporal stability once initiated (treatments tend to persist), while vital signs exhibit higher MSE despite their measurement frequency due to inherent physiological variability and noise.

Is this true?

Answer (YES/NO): NO